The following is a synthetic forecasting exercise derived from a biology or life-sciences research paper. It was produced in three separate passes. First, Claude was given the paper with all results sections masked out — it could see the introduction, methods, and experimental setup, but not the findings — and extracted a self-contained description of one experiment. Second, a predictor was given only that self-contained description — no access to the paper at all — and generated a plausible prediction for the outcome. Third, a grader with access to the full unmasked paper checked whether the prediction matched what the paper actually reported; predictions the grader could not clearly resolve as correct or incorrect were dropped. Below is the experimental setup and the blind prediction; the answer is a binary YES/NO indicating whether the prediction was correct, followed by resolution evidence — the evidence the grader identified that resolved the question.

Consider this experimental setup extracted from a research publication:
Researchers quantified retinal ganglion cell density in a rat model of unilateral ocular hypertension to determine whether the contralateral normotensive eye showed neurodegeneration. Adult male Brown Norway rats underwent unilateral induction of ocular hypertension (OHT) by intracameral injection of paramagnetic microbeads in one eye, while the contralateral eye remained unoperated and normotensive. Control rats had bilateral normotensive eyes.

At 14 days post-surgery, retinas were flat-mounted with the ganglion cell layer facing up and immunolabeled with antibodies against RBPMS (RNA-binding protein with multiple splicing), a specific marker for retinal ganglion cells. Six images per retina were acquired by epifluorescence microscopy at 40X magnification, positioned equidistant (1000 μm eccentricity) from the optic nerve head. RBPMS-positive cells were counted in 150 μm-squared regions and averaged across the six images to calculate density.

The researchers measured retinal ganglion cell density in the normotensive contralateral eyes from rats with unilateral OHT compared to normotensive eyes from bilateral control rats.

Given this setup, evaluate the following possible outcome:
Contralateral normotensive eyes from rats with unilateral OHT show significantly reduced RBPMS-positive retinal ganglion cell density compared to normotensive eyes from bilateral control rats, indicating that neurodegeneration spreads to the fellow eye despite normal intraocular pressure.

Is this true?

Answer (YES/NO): NO